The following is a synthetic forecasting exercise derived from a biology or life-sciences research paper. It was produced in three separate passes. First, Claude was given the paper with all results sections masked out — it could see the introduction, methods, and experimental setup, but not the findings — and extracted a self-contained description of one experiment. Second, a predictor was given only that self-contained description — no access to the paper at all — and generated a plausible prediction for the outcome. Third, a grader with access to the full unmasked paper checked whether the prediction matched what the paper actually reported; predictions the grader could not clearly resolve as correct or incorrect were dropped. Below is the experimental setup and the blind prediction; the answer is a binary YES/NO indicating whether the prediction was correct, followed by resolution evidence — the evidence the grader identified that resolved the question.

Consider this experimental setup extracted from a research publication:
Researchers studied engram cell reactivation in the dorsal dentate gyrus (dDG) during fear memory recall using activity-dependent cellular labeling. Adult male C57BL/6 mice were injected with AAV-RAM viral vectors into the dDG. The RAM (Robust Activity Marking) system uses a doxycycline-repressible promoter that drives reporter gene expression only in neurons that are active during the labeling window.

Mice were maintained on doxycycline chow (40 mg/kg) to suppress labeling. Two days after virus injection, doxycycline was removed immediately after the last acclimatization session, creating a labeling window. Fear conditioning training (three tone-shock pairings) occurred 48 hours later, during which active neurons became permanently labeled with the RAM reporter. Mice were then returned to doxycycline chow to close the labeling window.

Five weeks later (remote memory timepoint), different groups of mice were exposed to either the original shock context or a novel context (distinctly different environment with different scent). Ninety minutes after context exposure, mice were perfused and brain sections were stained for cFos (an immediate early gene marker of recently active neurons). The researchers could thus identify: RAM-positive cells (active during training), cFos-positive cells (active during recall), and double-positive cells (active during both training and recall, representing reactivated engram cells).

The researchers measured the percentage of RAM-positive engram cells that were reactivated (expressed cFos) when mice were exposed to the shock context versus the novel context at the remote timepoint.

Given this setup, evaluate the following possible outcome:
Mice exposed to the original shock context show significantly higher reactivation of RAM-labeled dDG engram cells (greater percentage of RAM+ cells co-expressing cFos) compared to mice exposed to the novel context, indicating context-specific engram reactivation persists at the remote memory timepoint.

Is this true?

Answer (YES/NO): NO